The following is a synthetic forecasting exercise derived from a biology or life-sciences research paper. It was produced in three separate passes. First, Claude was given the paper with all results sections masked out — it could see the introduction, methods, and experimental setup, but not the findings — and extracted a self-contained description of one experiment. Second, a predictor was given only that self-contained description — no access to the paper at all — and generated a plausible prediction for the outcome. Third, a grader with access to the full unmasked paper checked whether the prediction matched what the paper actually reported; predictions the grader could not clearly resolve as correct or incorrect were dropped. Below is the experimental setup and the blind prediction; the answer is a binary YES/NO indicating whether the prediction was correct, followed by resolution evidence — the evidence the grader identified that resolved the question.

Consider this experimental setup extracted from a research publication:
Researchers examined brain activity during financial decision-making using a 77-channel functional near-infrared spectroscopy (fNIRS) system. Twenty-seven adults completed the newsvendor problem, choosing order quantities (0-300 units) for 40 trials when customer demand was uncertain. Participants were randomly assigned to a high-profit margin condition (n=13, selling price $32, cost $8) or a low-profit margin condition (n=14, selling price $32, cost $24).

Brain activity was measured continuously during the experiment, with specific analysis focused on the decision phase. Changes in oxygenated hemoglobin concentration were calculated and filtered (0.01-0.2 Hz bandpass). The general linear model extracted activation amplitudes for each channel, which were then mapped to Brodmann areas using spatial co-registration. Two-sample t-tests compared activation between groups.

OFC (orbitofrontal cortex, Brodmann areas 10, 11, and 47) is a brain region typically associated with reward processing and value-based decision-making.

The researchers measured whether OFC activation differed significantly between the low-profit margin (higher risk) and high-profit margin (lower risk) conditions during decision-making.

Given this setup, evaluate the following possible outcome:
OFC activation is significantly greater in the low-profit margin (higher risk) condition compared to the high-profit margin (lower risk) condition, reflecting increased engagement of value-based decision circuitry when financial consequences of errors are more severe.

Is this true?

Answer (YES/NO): NO